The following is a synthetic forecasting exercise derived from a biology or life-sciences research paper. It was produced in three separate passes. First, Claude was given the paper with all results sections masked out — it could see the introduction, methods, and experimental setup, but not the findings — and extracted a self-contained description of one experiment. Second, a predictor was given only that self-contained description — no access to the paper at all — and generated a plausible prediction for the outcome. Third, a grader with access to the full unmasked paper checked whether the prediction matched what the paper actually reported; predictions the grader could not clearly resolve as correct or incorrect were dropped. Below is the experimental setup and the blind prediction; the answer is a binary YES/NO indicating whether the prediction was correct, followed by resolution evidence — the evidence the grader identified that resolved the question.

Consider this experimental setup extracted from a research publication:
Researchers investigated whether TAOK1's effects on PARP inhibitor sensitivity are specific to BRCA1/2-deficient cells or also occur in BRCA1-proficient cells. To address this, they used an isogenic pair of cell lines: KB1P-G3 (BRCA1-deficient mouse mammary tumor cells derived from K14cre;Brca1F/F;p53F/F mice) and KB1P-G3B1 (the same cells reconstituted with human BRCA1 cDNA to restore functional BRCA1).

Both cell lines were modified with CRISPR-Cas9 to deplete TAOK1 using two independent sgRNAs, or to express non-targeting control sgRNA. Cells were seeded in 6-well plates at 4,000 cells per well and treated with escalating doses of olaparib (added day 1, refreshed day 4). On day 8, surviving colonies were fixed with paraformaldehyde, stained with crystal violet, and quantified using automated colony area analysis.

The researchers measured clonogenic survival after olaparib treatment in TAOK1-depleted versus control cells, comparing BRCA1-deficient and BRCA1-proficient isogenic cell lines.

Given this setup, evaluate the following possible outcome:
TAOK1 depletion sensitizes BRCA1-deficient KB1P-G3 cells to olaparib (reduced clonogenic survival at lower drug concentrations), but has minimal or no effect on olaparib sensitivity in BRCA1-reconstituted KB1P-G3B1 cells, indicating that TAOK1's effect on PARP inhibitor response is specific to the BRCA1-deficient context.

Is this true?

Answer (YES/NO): NO